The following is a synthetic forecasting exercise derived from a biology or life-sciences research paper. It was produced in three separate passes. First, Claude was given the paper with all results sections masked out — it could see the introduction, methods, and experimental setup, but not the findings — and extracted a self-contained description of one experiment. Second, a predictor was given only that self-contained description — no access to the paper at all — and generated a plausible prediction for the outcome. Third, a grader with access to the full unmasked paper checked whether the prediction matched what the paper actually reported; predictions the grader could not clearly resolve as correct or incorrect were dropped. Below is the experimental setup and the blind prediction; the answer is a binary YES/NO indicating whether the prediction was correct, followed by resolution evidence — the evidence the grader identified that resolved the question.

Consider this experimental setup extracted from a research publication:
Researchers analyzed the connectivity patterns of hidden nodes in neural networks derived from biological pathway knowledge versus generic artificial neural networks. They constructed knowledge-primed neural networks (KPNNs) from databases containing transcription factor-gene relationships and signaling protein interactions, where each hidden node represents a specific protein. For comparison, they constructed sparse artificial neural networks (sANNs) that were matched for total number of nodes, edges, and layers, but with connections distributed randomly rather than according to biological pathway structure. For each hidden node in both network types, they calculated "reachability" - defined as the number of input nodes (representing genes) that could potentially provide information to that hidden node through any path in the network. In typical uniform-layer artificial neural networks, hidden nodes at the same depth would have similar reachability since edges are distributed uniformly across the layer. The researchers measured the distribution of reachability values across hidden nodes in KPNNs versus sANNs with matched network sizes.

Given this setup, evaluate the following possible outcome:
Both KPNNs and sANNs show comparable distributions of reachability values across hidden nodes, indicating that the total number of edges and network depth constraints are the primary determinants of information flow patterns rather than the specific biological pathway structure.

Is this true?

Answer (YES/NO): NO